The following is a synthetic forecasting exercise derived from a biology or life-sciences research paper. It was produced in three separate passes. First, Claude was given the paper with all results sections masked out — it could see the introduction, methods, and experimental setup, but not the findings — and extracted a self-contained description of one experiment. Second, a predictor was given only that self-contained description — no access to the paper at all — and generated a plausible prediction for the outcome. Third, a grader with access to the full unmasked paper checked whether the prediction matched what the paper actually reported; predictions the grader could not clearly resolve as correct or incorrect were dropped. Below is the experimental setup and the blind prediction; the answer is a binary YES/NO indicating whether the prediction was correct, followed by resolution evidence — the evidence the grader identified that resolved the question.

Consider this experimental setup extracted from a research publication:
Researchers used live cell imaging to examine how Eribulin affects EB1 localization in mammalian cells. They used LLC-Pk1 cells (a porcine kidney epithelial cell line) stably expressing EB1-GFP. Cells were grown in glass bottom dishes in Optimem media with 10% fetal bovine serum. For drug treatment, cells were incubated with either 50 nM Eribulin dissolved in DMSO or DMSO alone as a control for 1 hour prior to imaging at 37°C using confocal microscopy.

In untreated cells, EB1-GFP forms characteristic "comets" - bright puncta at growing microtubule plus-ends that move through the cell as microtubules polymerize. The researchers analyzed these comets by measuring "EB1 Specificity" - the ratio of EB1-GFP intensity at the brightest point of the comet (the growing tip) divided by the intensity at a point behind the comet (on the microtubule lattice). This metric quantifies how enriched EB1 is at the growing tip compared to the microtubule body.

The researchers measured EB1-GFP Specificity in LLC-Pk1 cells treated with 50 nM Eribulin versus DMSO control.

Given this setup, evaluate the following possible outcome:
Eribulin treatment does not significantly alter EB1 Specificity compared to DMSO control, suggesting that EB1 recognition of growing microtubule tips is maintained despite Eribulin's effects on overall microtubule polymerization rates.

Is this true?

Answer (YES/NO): NO